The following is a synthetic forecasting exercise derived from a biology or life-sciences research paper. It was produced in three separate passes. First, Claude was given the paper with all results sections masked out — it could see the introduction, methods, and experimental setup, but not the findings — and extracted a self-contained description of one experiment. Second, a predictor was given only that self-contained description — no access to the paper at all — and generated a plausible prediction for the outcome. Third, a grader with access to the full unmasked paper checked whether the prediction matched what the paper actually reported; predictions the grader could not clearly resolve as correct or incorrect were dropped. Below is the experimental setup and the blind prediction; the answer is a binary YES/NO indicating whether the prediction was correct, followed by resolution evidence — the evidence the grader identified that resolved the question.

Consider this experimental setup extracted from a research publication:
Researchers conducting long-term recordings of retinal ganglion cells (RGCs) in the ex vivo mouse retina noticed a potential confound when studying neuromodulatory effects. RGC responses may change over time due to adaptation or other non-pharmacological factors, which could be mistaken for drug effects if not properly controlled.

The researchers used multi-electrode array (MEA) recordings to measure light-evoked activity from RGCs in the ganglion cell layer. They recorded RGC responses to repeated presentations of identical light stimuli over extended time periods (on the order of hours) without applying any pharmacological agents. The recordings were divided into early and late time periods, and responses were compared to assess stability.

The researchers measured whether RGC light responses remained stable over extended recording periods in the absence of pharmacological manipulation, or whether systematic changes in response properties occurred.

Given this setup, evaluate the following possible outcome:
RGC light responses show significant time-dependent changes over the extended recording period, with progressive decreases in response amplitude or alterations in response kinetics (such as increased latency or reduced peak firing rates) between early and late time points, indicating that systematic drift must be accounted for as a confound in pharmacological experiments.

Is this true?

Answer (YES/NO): NO